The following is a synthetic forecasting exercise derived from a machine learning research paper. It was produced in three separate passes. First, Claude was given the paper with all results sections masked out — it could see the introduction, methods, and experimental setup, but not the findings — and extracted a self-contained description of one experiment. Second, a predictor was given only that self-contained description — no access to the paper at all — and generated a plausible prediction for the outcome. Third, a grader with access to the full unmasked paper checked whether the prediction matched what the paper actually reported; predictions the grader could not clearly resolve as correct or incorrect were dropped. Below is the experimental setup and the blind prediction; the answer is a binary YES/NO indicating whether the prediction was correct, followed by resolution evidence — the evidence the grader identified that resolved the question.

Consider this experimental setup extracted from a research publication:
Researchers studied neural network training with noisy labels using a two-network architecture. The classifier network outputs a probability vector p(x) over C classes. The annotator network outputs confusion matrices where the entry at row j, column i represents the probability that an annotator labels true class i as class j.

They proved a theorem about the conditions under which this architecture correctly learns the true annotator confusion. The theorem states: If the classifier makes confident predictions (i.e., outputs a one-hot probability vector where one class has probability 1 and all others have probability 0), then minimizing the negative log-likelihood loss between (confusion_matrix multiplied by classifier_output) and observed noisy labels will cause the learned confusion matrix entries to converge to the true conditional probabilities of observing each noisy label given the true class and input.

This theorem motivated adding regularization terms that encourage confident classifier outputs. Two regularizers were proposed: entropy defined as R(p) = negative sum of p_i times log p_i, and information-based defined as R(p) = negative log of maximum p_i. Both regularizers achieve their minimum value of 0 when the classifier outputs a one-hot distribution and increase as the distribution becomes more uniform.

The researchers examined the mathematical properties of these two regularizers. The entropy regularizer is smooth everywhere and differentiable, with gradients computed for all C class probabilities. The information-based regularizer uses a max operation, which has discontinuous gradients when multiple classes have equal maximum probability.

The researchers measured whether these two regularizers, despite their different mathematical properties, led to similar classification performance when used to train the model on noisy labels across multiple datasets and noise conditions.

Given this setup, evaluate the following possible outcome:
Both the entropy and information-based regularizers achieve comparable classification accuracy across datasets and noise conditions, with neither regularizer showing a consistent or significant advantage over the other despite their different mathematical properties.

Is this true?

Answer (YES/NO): YES